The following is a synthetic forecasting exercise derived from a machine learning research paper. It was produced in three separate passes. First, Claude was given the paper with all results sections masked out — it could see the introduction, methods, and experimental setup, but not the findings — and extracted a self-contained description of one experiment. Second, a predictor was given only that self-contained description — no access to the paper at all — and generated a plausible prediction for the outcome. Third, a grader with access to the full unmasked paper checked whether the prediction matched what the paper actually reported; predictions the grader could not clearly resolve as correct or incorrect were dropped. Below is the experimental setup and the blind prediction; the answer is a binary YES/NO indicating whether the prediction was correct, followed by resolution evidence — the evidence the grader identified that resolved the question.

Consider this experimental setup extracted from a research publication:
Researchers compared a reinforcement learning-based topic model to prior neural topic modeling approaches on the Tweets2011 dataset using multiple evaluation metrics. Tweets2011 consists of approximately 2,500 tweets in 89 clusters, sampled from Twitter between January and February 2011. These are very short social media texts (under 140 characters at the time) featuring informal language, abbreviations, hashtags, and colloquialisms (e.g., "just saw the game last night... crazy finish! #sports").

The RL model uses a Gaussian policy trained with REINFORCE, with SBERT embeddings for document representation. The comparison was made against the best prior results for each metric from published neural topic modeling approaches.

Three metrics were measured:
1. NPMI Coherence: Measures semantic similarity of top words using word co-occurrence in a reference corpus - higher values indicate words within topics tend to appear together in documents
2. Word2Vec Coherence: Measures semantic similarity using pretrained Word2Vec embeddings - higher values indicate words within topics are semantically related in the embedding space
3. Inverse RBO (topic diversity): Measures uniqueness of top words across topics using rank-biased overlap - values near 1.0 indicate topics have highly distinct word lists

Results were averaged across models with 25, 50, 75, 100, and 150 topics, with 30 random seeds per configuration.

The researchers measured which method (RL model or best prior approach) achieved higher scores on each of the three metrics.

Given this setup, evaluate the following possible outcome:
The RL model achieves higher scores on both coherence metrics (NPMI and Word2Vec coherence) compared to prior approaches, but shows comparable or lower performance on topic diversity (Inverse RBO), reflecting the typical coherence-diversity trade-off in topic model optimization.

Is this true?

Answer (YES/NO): NO